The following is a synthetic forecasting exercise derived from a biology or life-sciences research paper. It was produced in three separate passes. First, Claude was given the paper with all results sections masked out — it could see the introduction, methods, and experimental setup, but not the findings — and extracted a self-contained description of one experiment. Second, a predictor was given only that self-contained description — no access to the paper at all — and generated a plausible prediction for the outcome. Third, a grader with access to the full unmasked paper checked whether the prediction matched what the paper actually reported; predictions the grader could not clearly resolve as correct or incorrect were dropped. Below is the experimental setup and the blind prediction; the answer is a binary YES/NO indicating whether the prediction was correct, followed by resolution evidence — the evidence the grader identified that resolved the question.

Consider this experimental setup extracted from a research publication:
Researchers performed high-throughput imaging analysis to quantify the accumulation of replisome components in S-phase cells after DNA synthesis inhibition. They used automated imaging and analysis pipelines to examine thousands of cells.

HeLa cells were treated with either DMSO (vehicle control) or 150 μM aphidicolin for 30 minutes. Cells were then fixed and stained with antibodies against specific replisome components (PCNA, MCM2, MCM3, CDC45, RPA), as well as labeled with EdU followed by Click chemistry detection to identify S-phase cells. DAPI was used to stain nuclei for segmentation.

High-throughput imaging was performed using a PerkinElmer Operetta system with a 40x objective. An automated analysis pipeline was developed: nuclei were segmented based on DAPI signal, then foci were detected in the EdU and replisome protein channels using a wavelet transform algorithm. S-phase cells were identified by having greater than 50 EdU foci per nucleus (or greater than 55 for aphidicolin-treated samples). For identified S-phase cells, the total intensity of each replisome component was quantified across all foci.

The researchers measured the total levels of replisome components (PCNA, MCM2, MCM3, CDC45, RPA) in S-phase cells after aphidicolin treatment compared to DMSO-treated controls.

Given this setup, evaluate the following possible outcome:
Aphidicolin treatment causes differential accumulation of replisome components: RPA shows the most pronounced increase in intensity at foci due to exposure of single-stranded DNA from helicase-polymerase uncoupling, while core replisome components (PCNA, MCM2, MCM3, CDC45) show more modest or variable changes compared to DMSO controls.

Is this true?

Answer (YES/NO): NO